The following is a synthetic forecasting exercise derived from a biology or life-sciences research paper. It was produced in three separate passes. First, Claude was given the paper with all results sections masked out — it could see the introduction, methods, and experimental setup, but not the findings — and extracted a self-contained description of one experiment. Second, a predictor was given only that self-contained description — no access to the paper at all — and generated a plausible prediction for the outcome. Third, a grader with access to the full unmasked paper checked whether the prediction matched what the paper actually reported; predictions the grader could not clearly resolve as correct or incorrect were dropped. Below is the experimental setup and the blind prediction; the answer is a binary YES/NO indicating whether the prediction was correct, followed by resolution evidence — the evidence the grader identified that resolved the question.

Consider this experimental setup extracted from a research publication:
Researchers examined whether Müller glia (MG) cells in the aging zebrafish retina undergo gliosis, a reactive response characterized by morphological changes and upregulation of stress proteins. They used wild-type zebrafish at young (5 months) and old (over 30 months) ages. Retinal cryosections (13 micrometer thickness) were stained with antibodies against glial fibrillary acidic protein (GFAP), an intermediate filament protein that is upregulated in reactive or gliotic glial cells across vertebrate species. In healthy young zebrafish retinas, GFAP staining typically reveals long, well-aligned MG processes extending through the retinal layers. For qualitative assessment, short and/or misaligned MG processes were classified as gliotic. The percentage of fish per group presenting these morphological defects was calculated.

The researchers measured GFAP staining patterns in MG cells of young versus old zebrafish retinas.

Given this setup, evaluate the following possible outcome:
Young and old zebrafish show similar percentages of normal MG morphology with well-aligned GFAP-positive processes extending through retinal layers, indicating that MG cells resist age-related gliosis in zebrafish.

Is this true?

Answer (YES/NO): NO